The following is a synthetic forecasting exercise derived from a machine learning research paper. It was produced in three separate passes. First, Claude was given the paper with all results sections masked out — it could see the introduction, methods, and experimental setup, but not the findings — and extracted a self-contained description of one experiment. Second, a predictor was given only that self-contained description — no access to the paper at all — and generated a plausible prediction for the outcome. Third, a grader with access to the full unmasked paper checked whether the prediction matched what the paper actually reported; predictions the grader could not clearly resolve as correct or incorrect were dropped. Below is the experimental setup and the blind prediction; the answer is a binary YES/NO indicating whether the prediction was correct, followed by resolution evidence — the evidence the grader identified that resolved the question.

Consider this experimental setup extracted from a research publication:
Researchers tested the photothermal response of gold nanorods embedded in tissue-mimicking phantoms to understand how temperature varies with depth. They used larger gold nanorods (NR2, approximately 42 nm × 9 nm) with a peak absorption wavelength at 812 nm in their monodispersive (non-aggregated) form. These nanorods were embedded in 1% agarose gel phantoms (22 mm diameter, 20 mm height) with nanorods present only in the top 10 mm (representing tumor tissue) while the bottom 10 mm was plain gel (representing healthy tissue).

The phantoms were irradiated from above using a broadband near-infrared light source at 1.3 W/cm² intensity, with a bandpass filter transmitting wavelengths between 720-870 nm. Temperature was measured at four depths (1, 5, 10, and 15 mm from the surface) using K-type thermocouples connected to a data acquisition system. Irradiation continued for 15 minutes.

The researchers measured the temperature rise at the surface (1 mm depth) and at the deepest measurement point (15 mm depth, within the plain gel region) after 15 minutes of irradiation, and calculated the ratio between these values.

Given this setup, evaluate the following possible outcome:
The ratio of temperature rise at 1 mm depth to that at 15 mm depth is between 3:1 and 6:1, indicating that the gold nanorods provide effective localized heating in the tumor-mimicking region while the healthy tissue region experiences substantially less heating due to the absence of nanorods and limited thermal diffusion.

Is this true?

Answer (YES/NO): NO